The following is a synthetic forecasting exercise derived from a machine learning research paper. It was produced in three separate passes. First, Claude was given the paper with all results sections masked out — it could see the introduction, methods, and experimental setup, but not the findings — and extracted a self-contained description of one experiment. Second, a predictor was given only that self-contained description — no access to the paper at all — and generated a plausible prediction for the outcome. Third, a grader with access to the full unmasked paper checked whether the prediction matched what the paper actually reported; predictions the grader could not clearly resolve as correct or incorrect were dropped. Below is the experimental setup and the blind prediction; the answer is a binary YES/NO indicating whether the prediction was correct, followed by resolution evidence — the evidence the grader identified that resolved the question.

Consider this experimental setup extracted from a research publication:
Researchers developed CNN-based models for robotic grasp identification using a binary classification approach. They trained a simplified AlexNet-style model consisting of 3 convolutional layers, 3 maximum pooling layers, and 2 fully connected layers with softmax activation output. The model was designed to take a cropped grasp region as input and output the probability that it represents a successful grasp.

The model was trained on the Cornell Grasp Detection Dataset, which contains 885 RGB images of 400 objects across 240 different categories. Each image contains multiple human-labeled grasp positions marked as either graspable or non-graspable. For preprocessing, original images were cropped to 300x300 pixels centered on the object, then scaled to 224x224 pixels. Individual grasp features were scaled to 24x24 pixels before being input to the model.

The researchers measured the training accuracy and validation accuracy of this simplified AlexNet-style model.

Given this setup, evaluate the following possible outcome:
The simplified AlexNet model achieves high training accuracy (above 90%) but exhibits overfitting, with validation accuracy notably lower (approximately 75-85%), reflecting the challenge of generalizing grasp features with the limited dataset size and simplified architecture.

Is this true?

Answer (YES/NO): NO